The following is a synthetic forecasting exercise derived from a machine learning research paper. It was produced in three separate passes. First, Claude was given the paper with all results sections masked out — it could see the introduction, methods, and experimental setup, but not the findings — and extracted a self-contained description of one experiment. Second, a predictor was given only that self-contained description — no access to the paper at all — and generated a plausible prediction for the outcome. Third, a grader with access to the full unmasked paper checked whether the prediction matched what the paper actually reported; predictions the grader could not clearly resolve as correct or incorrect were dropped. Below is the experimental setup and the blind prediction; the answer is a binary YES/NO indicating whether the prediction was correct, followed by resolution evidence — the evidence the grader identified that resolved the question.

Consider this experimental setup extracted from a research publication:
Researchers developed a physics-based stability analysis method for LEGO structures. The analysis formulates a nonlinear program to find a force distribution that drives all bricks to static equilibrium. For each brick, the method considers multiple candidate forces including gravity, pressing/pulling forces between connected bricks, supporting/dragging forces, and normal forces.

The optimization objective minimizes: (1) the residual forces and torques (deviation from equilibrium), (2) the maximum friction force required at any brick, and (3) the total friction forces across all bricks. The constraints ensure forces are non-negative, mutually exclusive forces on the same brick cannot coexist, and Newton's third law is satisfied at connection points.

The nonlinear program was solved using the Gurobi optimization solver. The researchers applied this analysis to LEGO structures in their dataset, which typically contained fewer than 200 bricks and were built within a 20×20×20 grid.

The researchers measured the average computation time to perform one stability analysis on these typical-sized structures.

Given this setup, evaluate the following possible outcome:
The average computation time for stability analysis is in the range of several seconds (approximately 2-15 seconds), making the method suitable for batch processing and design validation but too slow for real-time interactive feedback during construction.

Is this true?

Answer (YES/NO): NO